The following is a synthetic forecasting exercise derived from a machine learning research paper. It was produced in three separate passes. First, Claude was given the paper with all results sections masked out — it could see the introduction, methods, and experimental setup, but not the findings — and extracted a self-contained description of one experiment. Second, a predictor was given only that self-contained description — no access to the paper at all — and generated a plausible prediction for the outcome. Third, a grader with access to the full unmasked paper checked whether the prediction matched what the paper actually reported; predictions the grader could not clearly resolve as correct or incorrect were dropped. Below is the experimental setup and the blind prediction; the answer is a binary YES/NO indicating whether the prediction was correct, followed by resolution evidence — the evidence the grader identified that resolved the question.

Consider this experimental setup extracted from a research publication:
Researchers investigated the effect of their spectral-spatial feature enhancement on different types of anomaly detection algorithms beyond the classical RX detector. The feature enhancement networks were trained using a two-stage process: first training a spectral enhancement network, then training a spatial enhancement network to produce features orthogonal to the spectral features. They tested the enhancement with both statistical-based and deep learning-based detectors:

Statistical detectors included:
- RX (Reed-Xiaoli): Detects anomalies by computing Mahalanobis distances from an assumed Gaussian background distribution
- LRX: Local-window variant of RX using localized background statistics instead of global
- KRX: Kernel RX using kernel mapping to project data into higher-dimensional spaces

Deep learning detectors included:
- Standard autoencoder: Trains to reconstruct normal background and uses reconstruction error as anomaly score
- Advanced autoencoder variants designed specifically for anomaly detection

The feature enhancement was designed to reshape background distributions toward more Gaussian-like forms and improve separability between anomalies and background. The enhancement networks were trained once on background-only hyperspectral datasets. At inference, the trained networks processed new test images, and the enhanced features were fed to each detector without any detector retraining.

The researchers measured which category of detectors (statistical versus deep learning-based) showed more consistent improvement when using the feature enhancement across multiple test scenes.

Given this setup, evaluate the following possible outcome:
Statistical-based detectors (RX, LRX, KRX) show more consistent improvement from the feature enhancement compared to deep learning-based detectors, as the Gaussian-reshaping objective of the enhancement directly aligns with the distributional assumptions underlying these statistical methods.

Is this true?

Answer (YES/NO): YES